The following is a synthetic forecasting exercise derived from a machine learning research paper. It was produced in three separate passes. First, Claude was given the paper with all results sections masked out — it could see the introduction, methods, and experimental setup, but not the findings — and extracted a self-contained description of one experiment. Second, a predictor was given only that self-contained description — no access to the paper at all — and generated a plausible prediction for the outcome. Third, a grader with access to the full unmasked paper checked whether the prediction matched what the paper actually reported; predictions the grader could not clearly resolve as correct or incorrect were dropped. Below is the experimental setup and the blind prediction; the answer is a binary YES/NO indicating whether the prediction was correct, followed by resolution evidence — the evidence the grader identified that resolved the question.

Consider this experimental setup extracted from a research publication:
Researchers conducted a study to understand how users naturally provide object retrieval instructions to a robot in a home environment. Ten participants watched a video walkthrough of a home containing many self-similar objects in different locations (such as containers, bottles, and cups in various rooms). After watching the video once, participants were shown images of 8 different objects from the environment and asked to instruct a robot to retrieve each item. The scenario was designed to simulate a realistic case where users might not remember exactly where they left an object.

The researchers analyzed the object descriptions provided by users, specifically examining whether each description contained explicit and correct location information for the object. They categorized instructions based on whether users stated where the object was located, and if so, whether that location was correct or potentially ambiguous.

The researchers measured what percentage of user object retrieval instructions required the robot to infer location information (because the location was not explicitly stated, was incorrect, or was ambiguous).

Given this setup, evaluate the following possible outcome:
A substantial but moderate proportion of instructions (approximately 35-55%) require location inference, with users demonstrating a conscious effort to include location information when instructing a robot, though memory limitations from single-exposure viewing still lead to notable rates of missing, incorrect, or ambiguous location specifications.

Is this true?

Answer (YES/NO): NO